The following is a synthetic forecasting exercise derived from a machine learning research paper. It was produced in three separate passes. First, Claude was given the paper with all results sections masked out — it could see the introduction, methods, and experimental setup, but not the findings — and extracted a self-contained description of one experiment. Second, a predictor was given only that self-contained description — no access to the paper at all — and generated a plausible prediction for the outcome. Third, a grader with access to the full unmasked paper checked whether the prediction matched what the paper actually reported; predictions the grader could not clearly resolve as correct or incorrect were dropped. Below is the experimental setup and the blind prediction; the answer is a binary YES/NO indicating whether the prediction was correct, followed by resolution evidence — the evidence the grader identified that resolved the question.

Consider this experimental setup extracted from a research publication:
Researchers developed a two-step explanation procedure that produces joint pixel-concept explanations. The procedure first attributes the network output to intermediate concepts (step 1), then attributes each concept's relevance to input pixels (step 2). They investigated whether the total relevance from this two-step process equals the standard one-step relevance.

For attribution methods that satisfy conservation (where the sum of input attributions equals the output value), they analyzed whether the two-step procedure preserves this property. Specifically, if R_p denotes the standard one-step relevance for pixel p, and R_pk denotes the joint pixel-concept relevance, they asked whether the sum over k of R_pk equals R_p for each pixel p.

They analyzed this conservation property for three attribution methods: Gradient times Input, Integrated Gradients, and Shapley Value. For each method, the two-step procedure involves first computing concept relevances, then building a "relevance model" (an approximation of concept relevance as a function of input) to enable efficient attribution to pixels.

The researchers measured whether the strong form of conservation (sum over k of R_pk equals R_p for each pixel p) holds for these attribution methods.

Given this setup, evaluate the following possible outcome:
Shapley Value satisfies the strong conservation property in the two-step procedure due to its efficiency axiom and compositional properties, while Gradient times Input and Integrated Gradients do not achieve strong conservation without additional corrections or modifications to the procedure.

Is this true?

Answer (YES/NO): NO